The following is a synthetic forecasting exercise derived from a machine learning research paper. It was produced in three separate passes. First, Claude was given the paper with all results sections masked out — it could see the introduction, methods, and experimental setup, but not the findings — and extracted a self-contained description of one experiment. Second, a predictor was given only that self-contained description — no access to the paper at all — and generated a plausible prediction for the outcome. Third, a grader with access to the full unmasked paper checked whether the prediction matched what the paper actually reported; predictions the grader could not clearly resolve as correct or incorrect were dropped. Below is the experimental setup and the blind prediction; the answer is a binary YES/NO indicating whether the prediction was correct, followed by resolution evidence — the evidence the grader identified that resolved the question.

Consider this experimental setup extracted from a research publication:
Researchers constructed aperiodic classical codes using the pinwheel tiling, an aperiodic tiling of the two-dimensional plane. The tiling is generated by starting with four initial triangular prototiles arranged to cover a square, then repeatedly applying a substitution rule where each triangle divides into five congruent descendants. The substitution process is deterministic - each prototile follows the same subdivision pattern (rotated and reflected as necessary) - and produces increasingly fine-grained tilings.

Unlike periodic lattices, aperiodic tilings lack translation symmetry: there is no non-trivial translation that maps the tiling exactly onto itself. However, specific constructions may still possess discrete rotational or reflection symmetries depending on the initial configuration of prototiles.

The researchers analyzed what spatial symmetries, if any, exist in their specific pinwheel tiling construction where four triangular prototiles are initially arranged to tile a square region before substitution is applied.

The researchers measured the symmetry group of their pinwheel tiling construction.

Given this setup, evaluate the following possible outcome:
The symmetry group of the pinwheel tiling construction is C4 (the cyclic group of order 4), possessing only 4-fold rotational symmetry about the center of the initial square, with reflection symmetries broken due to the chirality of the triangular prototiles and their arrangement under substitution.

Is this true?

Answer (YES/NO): NO